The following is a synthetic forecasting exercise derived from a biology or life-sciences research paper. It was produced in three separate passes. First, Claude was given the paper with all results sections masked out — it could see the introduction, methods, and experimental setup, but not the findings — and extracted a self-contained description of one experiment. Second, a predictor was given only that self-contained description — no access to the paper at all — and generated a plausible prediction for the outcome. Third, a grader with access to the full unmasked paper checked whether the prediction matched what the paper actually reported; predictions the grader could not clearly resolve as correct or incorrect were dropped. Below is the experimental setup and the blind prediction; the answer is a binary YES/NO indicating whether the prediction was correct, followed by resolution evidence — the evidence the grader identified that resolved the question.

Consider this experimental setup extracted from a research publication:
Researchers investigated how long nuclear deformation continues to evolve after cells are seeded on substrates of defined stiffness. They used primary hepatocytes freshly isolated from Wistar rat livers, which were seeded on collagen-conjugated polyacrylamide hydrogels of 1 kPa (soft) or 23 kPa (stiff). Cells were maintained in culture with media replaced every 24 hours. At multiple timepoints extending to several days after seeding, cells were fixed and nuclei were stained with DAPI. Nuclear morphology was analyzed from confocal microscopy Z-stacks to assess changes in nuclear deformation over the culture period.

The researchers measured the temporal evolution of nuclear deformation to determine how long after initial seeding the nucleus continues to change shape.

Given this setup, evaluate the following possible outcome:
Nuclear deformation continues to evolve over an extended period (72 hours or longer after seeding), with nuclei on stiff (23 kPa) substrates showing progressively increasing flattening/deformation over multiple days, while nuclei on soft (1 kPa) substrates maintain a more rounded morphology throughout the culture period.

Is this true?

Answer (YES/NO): YES